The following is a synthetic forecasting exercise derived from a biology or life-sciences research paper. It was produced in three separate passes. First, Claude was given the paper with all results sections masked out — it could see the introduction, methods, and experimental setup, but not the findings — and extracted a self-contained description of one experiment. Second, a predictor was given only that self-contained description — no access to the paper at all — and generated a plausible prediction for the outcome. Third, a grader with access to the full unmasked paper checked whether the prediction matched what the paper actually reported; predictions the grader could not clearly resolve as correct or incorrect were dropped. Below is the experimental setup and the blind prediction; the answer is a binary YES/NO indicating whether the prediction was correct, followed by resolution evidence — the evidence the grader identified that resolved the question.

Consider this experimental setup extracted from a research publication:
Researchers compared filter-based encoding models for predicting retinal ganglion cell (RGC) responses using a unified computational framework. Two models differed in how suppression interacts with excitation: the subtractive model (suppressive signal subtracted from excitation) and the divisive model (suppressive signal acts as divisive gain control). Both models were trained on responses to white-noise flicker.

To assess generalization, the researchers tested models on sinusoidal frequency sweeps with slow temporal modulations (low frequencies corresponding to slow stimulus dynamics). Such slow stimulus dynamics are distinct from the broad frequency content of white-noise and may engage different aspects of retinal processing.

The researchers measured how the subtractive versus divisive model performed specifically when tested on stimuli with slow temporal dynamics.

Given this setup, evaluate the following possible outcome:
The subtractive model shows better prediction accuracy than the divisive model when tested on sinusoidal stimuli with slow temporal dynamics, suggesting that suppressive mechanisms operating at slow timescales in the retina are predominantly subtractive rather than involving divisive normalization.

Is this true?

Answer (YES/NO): YES